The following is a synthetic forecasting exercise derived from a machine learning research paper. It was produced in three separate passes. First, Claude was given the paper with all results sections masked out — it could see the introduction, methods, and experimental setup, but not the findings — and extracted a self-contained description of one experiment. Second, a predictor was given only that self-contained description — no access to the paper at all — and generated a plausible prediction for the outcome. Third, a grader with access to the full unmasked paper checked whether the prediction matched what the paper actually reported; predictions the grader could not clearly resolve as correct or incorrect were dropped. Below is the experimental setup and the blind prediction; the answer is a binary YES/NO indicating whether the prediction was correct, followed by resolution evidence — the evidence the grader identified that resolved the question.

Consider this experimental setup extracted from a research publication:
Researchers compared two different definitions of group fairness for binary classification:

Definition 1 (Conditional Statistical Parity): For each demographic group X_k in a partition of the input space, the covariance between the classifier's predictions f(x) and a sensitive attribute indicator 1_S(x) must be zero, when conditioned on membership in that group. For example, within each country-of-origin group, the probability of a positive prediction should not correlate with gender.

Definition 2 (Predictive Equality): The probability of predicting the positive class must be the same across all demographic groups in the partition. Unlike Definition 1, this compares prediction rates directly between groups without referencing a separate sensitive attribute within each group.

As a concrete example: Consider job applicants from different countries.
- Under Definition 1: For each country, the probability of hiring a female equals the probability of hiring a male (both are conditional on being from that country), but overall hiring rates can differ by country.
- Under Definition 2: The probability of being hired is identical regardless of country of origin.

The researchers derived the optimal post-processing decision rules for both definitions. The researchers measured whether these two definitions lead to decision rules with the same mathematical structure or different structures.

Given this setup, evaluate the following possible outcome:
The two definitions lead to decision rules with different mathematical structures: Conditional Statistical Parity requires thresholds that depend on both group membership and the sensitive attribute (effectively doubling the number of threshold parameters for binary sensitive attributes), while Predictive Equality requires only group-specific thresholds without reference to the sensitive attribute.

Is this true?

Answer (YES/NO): YES